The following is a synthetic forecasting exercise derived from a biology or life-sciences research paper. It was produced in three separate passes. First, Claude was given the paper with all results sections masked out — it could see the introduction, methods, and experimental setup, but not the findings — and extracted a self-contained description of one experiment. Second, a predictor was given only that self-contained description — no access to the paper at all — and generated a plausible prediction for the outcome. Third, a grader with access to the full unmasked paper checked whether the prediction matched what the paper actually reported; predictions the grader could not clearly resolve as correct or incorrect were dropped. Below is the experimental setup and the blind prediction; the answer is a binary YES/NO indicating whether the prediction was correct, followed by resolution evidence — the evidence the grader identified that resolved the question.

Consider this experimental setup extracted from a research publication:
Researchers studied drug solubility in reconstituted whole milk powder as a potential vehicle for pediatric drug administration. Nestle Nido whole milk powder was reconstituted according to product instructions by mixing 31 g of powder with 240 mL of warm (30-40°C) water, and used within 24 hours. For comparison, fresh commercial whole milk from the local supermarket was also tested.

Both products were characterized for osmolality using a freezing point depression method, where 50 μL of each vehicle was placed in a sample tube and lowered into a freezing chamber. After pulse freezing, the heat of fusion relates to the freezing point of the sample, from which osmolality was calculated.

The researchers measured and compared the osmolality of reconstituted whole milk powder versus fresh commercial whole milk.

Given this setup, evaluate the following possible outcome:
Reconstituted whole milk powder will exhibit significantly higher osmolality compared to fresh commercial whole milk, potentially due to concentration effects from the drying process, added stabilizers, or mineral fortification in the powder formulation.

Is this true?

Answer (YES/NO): NO